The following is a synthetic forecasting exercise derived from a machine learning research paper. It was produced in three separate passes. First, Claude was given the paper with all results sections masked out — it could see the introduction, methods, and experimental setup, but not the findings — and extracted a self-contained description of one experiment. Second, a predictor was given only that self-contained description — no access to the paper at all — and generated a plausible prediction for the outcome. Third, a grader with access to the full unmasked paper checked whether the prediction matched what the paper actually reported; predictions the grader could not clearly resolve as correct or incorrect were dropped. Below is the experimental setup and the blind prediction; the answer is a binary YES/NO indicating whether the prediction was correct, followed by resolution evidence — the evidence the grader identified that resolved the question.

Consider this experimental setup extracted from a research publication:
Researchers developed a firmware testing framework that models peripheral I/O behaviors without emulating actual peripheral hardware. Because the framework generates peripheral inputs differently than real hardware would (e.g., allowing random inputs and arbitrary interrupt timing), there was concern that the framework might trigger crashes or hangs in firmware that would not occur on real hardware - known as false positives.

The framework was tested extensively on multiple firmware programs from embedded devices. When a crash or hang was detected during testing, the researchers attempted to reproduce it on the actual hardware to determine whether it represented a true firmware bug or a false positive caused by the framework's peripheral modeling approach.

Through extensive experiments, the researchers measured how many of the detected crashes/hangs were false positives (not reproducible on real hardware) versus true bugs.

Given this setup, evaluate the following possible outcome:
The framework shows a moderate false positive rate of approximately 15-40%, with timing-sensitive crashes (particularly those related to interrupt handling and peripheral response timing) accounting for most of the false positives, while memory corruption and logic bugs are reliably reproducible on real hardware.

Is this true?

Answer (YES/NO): NO